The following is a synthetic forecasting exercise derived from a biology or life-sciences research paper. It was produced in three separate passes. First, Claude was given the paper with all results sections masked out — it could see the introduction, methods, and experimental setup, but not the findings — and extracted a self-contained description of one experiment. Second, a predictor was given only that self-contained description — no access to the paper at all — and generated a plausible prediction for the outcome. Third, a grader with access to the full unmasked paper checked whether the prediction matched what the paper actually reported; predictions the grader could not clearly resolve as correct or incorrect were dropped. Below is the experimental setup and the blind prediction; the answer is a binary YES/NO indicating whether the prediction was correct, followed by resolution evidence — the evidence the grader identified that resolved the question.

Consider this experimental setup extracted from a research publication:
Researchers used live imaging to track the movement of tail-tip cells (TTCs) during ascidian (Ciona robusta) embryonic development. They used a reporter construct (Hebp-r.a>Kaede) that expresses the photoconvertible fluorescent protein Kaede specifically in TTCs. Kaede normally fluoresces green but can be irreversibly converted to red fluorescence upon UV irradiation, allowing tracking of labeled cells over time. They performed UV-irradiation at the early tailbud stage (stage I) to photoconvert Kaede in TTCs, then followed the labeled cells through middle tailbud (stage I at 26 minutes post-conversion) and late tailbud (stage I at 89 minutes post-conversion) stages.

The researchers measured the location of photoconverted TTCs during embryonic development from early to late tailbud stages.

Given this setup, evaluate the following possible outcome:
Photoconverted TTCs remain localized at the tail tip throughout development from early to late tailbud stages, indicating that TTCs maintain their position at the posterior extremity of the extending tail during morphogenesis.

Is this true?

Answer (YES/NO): NO